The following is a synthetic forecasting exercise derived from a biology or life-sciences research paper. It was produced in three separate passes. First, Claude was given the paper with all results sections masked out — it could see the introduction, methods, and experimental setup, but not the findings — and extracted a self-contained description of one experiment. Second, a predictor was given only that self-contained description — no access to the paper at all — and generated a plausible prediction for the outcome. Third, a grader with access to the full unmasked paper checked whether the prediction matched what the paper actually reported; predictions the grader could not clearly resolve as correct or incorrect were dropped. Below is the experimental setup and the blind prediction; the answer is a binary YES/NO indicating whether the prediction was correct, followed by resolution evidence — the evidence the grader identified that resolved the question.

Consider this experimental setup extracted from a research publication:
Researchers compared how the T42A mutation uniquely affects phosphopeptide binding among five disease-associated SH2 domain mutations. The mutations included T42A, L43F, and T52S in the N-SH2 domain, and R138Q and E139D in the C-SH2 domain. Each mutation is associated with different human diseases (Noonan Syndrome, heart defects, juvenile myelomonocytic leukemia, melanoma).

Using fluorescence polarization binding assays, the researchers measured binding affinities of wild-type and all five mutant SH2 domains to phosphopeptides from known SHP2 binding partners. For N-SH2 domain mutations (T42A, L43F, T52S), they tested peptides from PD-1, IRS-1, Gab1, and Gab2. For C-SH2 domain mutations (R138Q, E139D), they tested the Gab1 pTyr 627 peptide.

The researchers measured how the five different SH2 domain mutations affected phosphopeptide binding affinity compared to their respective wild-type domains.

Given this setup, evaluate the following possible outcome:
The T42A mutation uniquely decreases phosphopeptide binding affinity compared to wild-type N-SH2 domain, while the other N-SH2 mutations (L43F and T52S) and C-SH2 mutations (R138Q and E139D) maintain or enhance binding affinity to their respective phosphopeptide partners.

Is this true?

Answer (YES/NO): NO